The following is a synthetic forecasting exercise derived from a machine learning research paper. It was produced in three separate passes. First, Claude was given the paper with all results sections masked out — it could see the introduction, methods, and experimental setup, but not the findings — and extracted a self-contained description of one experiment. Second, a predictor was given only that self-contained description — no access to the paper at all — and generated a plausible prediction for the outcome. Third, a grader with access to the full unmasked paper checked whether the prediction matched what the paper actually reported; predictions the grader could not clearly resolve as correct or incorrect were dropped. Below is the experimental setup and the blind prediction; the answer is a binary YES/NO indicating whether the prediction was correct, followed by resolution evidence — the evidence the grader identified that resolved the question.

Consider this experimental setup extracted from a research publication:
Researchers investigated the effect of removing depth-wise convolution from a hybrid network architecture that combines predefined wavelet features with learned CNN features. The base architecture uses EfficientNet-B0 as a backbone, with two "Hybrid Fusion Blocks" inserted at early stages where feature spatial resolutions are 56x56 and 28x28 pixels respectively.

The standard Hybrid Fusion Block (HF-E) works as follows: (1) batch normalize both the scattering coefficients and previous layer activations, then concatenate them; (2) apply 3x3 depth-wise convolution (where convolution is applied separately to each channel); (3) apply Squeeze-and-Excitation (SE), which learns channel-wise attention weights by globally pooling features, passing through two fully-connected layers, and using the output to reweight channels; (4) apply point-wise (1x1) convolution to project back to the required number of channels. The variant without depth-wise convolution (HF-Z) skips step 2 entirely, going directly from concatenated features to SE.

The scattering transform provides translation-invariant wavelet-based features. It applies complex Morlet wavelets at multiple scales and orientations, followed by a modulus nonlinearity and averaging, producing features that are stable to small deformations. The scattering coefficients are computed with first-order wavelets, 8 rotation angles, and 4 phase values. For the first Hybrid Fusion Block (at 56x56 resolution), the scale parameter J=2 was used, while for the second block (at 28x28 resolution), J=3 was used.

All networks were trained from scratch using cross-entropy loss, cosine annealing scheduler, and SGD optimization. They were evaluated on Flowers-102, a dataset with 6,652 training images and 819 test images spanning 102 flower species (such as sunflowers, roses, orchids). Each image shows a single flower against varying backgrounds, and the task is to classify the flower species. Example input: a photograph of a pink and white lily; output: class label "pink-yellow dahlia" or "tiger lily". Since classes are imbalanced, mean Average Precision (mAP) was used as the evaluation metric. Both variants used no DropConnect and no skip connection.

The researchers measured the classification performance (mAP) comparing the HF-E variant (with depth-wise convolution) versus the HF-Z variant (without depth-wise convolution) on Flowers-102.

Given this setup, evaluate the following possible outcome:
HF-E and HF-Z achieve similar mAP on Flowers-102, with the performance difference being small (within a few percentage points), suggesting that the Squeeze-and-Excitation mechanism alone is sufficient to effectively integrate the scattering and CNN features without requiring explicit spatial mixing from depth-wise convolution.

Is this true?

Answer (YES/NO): YES